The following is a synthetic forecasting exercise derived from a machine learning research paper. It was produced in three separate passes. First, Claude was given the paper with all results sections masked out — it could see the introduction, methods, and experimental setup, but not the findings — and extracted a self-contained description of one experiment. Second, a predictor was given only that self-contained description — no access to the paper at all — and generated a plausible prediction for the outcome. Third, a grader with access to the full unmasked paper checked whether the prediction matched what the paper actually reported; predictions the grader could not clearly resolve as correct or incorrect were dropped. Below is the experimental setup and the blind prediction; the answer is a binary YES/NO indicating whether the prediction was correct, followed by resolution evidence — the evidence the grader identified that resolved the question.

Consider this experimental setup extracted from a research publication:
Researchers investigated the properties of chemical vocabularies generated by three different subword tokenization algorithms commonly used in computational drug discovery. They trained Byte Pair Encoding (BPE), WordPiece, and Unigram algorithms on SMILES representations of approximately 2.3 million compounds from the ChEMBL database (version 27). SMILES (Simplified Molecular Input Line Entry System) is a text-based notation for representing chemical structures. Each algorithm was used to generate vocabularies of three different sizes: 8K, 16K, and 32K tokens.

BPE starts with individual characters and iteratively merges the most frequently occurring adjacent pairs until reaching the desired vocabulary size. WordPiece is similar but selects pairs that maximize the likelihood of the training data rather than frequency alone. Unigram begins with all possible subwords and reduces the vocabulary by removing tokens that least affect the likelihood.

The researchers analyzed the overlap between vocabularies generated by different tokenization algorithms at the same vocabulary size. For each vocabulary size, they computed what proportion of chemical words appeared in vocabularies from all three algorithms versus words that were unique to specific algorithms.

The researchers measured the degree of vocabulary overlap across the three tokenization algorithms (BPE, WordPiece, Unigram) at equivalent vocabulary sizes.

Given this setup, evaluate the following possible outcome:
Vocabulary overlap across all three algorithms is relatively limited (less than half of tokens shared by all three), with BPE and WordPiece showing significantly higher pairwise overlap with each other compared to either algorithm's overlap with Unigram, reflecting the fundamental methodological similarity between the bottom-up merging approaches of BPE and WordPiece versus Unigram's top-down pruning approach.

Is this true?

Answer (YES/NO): YES